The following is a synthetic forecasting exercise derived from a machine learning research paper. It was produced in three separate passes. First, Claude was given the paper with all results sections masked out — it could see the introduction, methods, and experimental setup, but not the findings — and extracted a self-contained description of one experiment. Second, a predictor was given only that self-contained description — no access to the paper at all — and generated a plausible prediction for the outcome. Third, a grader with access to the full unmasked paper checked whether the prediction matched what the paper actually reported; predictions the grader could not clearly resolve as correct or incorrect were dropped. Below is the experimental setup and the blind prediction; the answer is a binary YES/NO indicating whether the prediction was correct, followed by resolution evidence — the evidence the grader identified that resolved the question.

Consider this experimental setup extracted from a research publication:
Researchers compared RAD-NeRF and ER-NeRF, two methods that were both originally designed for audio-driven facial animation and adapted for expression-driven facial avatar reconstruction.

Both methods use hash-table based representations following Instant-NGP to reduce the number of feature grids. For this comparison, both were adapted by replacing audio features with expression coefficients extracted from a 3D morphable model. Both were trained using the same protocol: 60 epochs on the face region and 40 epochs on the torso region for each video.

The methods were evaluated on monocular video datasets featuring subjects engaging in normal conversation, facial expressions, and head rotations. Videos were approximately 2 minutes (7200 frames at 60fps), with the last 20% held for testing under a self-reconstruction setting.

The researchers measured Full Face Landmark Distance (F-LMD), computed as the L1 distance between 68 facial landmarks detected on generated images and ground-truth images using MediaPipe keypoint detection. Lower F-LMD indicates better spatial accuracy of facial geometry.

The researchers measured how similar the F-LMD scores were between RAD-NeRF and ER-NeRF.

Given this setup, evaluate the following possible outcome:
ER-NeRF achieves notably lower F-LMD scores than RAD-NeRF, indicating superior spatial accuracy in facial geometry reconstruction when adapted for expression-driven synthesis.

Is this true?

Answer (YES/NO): YES